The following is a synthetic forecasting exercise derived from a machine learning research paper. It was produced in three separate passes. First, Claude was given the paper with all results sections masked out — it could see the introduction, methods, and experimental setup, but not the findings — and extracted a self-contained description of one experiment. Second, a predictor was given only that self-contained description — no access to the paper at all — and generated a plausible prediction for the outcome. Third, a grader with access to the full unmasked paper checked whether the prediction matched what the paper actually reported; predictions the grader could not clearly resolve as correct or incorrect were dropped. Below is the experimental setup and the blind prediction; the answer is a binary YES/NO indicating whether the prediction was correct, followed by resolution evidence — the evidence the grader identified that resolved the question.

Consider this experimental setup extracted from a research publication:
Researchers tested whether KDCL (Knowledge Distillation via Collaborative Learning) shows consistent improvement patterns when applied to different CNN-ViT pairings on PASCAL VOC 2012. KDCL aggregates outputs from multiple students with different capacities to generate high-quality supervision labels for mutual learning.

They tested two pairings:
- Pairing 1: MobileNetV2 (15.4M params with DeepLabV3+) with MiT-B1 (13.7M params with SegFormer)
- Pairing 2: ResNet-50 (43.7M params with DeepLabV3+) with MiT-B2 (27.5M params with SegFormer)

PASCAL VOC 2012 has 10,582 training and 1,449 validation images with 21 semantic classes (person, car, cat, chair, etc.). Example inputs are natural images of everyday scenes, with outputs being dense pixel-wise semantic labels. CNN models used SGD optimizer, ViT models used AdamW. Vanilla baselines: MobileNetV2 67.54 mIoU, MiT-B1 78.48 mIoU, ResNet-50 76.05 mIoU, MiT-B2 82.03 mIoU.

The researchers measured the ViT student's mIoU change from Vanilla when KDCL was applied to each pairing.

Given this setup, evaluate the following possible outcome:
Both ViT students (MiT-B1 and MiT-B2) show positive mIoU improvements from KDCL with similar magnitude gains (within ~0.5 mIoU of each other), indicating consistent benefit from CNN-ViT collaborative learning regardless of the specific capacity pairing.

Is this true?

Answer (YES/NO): NO